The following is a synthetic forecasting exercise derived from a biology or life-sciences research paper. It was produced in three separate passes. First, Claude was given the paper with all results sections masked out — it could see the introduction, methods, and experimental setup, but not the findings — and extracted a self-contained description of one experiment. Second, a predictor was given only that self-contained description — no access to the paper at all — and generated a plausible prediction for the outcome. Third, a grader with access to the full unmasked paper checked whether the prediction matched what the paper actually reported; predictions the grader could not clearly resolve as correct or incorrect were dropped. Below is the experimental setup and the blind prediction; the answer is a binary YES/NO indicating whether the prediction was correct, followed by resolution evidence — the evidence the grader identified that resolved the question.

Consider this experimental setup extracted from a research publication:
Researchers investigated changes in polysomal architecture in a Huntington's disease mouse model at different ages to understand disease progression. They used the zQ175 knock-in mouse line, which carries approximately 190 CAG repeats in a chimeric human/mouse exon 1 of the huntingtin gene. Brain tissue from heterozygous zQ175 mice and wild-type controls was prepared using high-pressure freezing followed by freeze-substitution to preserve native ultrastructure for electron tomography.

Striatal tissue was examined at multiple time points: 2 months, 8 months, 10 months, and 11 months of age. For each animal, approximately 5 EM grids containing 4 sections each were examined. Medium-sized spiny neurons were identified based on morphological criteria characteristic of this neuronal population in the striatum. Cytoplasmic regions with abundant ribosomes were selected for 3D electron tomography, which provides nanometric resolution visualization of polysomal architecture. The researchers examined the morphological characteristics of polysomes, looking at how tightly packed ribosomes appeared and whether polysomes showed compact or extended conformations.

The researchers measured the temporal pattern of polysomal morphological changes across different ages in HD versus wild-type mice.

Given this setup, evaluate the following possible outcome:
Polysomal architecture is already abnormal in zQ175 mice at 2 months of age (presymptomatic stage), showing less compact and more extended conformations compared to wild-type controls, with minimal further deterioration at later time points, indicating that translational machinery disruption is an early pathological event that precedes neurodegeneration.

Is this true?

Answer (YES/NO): NO